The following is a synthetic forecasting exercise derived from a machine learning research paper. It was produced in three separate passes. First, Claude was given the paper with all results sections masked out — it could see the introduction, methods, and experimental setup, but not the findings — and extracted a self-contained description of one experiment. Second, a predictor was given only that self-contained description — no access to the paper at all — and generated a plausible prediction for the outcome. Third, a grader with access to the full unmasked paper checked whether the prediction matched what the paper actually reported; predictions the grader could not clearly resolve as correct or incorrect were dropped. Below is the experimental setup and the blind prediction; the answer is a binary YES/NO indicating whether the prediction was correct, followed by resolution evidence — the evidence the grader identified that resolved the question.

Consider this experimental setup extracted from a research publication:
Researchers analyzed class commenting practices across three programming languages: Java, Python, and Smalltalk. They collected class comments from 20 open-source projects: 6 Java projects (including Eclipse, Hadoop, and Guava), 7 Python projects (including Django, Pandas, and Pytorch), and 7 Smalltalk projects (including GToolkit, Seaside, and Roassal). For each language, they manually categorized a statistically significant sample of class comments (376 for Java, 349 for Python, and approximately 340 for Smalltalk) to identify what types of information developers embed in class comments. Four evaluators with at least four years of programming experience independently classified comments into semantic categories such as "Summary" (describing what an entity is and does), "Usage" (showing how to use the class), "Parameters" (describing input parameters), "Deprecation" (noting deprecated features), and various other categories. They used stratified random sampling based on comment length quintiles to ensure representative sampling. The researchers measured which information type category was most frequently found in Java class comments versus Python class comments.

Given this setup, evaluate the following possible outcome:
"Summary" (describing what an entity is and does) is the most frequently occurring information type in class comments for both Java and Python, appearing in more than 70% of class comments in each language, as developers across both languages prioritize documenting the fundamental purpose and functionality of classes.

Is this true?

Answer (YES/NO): YES